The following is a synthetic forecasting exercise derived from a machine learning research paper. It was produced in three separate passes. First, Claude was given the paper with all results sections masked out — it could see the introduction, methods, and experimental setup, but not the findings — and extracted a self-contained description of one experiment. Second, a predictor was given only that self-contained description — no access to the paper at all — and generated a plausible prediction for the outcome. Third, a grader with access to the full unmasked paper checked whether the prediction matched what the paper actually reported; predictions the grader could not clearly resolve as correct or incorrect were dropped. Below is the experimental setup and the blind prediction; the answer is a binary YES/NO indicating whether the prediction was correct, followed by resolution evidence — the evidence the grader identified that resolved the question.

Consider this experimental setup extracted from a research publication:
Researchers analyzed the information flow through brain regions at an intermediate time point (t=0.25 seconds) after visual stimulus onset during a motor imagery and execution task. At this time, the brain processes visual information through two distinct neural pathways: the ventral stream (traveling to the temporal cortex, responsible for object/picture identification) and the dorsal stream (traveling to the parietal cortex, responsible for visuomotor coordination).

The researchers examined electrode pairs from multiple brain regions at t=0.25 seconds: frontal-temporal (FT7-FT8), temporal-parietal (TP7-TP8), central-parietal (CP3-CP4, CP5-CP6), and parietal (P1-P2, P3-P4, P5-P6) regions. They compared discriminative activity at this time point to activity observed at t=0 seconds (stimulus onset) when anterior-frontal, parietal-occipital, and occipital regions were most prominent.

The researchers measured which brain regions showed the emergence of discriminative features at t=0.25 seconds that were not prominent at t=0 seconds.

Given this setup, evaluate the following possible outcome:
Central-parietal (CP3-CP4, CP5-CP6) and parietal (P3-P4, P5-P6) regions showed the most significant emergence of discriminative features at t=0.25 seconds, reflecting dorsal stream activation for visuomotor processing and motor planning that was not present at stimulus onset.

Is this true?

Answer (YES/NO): NO